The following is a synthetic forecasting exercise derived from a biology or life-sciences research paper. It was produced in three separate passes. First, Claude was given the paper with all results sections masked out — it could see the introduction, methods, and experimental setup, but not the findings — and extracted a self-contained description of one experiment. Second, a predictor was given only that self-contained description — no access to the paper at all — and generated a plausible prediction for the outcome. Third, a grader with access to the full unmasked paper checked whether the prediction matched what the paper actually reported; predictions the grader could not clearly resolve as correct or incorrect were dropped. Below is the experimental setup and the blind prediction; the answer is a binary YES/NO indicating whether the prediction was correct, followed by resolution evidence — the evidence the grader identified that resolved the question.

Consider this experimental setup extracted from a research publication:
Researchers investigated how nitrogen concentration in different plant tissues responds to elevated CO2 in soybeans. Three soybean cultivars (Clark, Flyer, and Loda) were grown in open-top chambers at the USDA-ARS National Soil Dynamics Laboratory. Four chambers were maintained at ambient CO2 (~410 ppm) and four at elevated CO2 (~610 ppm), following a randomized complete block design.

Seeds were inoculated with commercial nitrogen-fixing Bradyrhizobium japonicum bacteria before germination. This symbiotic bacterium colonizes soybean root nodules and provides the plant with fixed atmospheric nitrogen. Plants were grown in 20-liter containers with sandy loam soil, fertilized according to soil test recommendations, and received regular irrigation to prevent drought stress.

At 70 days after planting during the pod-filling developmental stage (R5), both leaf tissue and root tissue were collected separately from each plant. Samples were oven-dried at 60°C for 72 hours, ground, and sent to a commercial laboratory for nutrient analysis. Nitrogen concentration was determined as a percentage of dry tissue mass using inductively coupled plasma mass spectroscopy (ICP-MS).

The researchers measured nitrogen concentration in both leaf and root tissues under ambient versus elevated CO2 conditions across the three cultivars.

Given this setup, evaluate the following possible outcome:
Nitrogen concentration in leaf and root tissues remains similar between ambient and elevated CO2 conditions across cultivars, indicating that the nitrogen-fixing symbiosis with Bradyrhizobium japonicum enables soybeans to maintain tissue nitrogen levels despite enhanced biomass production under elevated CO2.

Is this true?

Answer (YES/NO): YES